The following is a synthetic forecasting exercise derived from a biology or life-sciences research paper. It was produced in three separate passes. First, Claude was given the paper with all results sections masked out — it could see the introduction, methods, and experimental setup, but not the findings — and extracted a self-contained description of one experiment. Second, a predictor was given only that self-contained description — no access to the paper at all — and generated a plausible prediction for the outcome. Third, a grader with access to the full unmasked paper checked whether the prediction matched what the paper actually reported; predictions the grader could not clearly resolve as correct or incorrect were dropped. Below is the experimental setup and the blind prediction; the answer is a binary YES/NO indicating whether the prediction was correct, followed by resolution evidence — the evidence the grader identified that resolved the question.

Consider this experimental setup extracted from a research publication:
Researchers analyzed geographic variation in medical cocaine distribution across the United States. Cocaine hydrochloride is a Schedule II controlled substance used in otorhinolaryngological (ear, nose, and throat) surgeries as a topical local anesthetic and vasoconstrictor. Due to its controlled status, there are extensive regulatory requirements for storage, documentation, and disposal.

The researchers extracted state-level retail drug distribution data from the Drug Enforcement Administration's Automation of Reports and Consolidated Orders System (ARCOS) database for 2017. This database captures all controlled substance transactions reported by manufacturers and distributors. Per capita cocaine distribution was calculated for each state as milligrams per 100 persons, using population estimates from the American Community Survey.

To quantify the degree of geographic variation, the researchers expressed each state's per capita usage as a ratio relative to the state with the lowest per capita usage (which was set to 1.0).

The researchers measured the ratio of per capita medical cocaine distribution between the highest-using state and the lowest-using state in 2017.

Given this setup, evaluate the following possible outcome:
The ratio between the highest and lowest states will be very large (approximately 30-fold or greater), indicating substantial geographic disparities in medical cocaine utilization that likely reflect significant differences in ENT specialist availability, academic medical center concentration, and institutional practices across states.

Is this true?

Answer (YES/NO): NO